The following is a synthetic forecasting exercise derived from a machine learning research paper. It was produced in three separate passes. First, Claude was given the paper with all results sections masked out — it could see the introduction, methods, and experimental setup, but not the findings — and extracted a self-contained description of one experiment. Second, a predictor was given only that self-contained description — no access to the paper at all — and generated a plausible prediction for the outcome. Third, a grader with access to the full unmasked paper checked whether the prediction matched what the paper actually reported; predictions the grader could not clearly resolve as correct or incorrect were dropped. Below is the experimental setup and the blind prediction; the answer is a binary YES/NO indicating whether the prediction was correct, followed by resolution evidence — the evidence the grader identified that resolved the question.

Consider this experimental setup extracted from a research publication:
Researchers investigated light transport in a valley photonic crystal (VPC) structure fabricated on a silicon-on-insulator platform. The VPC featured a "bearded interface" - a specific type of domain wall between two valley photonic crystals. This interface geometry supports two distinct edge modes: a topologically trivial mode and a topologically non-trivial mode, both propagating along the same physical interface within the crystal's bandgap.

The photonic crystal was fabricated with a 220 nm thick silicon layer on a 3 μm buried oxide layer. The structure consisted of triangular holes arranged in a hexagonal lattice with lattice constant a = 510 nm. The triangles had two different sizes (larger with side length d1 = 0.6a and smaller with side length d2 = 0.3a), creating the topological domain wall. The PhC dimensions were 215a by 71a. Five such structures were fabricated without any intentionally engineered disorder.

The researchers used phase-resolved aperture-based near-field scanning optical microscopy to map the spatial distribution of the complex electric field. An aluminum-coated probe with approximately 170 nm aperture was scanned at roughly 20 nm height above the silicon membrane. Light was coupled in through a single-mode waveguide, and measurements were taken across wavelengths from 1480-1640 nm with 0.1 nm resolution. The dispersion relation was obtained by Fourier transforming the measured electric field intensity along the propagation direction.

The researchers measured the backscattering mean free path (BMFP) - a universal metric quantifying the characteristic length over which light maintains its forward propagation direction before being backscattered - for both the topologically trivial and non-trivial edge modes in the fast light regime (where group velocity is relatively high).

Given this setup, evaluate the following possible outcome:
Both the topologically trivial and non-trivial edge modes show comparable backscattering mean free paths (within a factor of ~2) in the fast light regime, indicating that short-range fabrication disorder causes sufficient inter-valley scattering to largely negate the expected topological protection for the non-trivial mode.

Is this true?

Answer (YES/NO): NO